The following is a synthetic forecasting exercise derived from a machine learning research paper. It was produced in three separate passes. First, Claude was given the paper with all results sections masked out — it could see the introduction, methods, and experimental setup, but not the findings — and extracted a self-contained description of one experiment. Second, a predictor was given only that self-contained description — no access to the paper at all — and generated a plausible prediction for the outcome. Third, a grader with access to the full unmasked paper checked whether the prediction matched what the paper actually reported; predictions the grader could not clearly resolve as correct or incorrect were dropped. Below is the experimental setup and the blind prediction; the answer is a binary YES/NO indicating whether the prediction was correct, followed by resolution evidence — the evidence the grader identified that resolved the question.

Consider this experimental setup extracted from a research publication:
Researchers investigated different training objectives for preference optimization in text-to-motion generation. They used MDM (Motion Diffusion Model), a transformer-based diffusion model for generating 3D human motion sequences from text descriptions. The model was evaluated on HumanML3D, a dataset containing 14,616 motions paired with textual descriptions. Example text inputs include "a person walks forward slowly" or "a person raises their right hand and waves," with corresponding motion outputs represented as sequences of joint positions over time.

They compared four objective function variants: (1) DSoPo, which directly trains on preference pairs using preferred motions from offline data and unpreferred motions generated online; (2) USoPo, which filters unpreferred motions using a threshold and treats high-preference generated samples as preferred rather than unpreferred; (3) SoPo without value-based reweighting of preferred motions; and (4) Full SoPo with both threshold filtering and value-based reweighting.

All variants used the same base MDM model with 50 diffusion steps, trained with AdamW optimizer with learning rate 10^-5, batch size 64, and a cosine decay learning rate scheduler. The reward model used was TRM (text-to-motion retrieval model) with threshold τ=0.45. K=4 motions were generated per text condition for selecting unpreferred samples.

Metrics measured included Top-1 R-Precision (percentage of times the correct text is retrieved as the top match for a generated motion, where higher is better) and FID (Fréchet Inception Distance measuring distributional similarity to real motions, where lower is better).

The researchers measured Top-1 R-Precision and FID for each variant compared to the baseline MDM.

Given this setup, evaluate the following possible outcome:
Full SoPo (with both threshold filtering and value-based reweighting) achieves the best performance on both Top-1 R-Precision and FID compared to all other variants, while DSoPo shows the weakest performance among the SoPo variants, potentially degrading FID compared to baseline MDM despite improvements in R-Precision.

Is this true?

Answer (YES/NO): NO